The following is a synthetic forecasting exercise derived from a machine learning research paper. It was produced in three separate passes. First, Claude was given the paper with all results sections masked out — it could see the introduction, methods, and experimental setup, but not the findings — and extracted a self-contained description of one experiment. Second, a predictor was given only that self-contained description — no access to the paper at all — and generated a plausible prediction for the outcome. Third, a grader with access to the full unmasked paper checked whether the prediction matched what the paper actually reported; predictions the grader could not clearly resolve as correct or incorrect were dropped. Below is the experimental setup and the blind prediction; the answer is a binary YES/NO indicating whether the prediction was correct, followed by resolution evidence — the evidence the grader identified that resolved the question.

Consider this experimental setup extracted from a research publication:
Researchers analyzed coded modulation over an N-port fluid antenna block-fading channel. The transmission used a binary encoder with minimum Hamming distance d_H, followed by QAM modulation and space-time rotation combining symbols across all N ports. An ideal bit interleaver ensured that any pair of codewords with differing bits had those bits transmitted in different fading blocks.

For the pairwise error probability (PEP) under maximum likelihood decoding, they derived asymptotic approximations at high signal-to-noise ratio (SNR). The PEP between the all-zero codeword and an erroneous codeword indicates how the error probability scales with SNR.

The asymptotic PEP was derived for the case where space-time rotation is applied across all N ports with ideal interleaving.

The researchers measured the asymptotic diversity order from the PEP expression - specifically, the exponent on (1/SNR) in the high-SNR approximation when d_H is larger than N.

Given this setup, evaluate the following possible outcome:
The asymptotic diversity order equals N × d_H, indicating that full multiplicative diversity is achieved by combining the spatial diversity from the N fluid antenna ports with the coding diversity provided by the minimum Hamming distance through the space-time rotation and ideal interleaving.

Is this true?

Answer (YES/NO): NO